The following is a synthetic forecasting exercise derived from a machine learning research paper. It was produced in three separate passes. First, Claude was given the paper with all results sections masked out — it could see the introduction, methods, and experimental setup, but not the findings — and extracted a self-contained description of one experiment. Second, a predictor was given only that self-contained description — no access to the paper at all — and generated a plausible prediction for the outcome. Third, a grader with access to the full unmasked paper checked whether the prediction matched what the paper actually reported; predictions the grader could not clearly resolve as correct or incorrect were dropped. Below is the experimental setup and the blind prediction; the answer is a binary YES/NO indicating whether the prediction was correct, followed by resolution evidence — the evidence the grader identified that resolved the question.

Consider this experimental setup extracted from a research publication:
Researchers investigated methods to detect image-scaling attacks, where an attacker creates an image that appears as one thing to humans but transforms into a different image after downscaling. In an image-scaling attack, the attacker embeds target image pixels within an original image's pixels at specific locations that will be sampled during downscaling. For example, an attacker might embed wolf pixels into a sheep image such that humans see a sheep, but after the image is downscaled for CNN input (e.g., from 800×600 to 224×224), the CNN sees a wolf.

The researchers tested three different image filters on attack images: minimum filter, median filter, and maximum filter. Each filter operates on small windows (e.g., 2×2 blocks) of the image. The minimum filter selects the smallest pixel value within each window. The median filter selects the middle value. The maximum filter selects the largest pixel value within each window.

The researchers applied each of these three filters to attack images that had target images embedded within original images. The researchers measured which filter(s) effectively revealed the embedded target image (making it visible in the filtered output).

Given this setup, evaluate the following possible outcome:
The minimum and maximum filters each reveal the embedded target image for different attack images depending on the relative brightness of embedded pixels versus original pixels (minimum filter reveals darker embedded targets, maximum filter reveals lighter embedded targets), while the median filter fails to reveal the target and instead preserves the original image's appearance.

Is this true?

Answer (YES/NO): NO